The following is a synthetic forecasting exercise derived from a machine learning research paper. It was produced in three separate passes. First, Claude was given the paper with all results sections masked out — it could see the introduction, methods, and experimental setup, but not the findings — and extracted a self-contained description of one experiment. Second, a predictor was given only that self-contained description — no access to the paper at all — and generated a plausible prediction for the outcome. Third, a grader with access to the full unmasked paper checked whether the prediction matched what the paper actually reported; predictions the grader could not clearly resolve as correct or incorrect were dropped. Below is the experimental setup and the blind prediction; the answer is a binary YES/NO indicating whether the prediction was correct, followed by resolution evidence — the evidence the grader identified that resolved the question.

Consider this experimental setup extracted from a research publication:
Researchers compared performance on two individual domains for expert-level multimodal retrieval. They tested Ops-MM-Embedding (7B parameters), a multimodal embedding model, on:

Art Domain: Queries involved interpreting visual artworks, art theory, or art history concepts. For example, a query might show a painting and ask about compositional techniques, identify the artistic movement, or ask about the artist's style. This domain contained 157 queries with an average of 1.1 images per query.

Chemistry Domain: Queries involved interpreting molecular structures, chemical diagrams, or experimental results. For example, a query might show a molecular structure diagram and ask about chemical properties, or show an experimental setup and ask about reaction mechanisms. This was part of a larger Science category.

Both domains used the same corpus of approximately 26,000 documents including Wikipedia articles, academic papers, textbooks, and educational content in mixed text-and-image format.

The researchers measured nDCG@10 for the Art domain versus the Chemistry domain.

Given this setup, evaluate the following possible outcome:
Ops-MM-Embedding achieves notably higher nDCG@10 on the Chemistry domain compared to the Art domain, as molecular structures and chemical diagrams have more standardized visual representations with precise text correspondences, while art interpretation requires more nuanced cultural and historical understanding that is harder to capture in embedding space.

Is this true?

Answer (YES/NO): NO